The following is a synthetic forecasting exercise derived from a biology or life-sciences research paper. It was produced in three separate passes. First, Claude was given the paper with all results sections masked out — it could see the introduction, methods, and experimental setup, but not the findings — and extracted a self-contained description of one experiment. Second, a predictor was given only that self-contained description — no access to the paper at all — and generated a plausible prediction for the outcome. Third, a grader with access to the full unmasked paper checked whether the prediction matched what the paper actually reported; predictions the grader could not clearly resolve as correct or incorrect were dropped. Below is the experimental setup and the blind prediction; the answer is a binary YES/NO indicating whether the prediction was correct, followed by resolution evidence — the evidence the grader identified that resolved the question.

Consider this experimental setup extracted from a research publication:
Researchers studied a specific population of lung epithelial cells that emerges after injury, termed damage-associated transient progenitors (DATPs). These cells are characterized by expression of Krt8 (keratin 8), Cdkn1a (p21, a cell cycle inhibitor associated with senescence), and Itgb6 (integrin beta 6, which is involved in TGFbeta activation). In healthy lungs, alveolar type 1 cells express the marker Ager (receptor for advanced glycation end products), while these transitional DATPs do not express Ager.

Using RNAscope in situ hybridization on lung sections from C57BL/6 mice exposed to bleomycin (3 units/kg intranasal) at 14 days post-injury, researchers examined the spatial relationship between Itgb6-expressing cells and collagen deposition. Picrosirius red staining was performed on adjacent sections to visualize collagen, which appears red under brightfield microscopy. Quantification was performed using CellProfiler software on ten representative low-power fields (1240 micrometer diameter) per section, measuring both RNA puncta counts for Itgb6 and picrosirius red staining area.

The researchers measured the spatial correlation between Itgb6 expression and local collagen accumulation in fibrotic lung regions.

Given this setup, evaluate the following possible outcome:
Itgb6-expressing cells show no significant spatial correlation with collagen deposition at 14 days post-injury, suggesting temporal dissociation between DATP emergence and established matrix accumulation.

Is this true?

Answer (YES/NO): NO